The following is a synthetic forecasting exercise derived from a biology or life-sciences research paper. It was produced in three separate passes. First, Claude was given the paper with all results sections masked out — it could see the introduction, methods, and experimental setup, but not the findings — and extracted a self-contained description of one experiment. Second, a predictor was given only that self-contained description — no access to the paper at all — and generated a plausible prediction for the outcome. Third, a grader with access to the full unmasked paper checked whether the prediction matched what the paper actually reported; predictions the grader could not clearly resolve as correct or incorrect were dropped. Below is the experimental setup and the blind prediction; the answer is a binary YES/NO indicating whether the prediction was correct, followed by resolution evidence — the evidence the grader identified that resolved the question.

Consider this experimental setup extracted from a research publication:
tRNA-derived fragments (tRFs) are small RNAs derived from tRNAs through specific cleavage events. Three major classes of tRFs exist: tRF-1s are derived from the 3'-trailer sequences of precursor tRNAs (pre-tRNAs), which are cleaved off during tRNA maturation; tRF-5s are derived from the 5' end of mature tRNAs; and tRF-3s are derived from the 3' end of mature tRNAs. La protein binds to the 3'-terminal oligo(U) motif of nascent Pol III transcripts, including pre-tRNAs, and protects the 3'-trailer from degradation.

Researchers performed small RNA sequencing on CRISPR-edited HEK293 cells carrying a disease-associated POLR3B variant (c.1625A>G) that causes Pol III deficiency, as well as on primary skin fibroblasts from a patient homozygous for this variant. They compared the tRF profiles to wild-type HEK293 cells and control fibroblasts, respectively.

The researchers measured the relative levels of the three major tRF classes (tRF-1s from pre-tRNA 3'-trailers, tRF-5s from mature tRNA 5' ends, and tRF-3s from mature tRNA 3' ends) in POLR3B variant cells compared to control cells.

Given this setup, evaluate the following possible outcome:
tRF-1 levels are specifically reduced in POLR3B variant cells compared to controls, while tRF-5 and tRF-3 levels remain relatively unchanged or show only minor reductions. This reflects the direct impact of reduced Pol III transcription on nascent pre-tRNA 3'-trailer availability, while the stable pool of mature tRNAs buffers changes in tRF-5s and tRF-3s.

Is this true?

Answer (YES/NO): NO